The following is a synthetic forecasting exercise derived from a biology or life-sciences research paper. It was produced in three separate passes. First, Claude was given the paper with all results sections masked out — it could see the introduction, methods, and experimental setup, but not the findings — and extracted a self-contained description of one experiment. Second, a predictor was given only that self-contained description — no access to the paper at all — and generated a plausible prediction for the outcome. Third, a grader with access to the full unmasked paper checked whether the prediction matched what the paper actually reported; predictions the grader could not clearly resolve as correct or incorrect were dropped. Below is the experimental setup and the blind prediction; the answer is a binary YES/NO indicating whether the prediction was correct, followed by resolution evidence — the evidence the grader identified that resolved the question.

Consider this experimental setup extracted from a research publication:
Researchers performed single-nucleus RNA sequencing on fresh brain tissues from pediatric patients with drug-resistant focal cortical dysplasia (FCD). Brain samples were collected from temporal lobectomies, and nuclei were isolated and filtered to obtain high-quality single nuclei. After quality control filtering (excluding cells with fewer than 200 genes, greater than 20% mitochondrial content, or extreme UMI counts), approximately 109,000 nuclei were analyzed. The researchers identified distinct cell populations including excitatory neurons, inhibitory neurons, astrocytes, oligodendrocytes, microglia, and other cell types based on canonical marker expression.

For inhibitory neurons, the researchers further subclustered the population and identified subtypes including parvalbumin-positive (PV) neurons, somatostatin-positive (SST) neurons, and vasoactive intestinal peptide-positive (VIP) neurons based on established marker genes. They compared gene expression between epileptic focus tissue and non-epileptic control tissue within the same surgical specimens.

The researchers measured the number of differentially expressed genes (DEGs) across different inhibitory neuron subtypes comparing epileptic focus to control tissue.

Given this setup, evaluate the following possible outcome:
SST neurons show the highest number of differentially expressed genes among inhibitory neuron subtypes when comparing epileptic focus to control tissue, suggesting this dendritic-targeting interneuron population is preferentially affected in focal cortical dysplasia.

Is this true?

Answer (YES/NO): NO